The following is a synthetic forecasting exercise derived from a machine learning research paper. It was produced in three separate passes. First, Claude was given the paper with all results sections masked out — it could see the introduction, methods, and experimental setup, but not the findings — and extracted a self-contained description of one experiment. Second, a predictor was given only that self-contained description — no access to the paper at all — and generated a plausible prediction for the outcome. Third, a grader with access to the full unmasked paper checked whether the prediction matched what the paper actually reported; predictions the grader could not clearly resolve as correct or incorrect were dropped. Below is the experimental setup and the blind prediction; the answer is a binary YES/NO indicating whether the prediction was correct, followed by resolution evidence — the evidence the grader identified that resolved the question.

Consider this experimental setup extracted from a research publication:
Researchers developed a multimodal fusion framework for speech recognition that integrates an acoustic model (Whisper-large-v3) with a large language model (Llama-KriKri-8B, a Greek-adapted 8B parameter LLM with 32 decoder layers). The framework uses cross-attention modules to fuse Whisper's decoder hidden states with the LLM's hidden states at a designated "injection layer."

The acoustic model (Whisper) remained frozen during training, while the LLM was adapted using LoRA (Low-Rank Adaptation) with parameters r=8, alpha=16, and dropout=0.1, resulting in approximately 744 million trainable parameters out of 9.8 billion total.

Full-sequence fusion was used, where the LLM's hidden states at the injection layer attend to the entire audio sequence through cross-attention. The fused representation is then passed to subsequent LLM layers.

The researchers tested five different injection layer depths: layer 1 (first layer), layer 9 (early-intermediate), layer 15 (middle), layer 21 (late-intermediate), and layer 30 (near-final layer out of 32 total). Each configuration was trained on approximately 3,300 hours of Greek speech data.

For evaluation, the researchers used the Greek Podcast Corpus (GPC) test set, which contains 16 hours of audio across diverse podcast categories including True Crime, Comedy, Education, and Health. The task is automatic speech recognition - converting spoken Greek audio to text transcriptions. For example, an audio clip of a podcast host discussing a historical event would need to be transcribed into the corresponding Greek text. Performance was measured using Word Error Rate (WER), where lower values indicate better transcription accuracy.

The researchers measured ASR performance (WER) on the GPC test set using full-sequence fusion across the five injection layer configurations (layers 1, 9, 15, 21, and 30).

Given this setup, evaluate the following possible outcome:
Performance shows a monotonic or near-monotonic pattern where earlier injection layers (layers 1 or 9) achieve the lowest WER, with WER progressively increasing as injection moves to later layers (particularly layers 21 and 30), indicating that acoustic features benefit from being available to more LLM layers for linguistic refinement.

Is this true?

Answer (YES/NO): NO